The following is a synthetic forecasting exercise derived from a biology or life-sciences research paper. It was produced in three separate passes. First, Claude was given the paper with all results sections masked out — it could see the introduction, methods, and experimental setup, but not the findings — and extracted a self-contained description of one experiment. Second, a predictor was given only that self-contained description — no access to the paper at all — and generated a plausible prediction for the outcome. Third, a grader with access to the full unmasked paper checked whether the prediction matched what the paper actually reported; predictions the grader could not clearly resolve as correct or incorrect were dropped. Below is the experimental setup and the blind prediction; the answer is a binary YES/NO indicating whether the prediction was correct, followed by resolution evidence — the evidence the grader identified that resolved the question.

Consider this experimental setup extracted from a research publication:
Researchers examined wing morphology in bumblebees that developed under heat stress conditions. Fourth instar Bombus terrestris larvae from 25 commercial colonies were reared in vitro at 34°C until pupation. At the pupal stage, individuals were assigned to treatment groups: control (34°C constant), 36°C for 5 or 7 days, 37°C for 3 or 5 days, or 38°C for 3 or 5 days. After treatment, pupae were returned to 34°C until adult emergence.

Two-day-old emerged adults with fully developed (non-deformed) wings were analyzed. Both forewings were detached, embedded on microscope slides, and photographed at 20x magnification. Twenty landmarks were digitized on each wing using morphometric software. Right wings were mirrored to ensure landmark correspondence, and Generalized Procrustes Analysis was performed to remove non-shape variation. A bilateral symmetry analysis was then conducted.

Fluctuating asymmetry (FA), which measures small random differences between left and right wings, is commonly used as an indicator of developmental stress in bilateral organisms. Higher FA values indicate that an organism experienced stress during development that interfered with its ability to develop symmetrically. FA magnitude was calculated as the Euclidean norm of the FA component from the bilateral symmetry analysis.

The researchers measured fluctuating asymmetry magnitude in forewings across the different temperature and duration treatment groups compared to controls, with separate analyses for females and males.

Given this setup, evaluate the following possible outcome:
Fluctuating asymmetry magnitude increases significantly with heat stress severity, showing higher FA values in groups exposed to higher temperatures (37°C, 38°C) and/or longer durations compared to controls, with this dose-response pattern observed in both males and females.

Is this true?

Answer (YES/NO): NO